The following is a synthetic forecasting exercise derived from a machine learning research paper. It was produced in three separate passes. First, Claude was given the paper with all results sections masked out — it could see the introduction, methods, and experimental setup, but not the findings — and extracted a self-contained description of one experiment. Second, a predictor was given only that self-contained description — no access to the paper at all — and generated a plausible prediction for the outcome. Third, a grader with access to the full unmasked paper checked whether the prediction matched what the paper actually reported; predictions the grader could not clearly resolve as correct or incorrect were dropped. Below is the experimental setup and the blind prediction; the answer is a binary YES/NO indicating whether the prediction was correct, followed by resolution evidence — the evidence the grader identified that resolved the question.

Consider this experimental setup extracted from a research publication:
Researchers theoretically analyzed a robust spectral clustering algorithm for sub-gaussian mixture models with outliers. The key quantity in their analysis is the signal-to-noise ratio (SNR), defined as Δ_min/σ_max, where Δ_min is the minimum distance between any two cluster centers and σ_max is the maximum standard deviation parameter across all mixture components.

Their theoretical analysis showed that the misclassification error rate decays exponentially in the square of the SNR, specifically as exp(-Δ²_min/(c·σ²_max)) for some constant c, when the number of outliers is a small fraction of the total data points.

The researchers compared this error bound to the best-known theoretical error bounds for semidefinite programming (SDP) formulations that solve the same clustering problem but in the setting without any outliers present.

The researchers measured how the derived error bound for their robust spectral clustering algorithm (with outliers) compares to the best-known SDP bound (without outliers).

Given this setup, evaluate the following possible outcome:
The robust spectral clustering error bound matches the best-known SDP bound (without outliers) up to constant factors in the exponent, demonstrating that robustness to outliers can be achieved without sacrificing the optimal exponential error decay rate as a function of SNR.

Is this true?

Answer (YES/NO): YES